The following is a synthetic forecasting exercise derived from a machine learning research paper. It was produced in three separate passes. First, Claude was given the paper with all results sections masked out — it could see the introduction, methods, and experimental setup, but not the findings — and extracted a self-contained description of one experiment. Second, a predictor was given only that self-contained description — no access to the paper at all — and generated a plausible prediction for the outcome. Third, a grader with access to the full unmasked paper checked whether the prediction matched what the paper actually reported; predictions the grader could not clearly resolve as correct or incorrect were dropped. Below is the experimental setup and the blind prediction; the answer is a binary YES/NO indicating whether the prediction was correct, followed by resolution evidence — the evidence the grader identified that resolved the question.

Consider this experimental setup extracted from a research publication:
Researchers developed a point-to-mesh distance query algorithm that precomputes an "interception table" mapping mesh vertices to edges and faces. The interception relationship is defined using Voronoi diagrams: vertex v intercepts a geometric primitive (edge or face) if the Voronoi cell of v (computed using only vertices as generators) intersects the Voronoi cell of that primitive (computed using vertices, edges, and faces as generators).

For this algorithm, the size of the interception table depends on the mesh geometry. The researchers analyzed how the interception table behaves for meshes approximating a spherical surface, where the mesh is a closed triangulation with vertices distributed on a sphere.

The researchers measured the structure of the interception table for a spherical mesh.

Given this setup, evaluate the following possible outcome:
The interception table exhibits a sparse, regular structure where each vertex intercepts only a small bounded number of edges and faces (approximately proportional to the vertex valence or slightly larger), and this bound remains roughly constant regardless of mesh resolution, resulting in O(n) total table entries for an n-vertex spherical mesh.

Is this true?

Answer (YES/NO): NO